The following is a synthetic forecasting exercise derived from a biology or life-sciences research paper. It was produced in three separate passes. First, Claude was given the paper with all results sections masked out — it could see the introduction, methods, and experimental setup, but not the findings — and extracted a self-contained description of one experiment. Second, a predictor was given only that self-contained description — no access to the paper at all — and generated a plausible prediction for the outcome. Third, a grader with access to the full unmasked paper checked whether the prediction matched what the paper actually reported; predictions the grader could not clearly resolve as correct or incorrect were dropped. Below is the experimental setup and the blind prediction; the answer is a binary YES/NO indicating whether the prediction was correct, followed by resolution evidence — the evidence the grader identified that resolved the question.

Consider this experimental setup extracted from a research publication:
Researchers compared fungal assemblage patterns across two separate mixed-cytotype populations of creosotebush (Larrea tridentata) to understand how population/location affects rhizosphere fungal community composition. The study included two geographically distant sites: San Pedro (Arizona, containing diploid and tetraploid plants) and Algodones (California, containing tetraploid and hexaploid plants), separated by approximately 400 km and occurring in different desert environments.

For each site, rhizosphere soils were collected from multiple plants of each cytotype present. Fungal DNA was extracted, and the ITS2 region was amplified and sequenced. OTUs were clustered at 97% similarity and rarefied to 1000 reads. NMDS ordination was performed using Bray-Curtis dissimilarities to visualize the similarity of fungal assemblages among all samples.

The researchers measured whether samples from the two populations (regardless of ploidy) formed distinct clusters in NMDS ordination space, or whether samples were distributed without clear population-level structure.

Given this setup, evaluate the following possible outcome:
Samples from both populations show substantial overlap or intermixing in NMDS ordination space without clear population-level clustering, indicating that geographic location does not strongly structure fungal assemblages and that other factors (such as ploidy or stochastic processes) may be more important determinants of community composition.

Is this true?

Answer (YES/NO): NO